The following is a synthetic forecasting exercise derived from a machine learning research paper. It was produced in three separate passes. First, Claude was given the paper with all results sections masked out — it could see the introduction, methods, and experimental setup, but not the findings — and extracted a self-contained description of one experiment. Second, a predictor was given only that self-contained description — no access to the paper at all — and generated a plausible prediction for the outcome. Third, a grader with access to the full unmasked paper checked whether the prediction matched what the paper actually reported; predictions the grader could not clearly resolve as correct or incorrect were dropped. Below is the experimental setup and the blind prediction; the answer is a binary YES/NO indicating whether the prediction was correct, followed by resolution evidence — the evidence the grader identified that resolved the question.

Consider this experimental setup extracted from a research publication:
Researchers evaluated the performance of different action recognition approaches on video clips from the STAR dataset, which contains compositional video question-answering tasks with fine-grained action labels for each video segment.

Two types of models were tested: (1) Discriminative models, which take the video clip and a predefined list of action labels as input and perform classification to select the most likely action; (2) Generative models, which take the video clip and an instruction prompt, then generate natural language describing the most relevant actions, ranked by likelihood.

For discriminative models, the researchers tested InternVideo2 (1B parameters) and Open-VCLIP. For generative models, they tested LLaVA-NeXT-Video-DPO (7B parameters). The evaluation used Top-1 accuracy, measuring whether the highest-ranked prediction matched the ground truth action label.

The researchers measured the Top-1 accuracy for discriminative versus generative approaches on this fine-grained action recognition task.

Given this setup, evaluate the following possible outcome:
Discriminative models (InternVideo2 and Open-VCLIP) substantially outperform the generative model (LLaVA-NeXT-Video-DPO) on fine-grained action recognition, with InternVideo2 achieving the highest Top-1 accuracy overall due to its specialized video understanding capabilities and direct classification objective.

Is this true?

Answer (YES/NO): NO